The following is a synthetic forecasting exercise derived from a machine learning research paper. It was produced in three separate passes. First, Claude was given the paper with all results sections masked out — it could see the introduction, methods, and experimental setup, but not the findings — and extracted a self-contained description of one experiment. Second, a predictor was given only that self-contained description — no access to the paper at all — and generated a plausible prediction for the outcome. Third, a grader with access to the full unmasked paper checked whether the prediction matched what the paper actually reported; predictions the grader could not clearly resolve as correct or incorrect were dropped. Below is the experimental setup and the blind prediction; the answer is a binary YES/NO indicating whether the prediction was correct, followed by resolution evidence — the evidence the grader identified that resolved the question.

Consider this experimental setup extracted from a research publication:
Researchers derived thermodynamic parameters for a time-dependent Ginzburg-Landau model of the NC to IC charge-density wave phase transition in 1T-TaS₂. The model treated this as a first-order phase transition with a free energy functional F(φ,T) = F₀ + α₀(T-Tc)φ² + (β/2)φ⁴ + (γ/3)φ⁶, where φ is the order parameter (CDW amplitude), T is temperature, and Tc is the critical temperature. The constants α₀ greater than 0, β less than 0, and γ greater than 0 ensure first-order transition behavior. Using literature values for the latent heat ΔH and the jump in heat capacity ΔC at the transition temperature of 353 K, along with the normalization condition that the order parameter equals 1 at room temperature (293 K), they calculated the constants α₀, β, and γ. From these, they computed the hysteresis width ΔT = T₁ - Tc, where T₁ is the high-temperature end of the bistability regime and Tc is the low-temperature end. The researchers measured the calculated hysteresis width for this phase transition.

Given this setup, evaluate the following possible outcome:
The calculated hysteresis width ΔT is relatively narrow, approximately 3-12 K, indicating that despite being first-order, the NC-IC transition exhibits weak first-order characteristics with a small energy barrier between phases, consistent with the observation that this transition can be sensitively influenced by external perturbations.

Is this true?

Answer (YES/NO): NO